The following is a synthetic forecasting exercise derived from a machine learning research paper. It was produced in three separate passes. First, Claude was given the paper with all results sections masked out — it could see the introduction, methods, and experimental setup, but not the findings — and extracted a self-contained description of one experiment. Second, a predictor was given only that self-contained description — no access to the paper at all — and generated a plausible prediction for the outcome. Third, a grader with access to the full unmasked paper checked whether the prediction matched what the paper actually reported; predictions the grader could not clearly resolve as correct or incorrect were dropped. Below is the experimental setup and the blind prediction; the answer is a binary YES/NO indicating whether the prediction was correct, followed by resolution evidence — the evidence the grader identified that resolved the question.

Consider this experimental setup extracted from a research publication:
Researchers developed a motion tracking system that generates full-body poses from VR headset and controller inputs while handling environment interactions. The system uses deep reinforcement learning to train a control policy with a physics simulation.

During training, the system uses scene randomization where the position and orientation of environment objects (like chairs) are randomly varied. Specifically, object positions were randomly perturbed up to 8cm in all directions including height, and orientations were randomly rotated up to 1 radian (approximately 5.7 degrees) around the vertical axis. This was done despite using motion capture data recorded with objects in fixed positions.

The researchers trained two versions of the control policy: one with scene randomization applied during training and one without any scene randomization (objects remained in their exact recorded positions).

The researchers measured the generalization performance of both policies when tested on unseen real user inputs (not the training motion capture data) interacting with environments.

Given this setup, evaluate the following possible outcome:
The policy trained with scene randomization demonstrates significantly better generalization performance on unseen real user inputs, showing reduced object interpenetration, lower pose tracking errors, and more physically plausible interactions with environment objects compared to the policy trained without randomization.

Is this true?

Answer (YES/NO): NO